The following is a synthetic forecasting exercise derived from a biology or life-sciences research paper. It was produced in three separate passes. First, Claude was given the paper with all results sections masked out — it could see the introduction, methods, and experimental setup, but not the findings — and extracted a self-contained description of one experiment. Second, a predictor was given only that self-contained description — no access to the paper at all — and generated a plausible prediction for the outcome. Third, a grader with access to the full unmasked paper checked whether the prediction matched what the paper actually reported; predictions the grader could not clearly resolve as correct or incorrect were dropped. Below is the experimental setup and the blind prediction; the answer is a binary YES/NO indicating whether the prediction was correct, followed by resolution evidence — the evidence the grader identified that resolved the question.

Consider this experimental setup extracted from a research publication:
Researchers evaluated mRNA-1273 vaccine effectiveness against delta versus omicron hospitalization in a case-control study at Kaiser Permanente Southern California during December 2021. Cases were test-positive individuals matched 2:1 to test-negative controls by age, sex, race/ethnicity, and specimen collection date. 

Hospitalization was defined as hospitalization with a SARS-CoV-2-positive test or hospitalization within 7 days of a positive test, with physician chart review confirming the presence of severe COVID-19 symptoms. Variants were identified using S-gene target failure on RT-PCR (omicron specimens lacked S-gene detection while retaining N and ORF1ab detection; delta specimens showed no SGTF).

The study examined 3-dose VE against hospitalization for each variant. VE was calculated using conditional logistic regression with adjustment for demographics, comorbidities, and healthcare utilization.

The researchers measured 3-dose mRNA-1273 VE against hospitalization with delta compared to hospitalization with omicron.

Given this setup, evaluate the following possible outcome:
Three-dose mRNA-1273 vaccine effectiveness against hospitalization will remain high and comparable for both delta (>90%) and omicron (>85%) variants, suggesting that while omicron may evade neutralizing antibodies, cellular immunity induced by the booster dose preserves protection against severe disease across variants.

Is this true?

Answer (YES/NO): YES